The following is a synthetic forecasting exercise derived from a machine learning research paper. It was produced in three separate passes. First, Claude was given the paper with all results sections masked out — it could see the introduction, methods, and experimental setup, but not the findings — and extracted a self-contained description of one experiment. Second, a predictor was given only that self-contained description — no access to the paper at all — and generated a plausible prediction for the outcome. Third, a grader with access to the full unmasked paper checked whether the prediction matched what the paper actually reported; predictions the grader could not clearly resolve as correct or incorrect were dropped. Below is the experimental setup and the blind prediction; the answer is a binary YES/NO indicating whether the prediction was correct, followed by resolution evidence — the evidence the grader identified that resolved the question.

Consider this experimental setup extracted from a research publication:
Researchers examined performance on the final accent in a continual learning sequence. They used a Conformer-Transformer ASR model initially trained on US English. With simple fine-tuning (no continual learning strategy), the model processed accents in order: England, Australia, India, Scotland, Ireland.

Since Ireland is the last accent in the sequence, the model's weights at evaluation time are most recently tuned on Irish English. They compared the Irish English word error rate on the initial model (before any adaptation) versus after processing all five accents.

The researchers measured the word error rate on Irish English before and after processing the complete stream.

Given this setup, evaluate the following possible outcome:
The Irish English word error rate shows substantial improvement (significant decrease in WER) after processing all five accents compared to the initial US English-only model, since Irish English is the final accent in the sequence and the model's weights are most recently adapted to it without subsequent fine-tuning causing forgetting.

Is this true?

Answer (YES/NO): NO